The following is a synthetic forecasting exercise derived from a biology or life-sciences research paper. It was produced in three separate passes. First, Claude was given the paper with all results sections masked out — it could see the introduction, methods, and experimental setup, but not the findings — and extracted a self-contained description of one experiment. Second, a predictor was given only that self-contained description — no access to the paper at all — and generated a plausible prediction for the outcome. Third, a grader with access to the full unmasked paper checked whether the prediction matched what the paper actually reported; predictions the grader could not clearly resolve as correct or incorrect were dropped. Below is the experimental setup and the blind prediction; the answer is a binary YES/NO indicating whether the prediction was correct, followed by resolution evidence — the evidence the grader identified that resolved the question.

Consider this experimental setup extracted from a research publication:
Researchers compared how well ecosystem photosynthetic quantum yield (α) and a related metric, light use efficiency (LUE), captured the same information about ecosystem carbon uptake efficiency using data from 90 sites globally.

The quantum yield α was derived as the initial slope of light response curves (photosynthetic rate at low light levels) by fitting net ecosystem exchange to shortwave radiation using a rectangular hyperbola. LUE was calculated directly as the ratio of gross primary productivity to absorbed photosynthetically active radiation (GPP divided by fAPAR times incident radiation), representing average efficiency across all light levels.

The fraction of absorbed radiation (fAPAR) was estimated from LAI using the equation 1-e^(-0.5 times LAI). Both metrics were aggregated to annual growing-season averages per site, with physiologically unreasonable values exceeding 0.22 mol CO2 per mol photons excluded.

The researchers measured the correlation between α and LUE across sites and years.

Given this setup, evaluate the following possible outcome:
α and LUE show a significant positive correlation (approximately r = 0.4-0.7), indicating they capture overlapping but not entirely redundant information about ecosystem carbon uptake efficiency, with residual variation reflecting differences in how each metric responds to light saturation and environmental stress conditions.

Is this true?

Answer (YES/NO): NO